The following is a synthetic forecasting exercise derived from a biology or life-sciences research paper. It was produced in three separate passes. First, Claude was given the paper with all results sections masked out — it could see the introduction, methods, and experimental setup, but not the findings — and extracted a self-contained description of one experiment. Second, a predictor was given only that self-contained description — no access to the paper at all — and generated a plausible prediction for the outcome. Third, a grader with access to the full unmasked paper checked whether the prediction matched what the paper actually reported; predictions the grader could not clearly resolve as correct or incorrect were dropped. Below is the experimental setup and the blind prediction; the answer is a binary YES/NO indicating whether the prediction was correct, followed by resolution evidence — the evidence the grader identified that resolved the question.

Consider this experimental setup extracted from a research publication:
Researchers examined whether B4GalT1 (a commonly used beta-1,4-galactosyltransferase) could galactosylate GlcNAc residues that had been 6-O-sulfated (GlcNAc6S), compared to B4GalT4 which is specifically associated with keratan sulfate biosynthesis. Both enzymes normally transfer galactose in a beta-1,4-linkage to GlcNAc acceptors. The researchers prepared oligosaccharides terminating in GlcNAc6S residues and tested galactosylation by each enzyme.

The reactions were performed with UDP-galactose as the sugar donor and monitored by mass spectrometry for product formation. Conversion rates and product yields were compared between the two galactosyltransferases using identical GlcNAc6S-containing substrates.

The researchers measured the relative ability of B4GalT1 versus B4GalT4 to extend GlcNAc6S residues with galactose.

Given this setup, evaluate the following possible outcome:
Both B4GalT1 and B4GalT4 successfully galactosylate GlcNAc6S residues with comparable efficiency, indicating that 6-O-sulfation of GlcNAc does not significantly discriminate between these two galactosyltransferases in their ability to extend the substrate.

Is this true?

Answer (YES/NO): NO